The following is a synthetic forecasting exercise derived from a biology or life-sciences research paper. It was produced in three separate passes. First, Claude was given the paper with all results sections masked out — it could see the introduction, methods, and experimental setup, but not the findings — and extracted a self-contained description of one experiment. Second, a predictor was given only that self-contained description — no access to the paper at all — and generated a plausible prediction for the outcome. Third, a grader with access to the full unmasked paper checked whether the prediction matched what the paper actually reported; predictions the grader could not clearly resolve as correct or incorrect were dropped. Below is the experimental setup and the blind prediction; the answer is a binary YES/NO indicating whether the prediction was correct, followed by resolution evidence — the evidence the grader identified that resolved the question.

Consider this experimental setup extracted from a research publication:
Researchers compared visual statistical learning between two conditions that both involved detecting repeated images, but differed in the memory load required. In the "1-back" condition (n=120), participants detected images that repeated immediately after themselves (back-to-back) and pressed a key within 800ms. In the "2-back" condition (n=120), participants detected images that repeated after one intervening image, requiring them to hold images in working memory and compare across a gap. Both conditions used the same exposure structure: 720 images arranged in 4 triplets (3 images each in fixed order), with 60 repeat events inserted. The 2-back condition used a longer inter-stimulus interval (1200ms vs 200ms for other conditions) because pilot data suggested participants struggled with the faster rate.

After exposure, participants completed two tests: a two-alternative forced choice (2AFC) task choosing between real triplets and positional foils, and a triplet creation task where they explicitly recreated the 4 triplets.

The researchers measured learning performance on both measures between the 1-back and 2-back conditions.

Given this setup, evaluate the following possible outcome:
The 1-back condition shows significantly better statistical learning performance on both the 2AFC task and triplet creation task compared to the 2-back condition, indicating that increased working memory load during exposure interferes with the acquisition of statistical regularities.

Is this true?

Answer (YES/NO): NO